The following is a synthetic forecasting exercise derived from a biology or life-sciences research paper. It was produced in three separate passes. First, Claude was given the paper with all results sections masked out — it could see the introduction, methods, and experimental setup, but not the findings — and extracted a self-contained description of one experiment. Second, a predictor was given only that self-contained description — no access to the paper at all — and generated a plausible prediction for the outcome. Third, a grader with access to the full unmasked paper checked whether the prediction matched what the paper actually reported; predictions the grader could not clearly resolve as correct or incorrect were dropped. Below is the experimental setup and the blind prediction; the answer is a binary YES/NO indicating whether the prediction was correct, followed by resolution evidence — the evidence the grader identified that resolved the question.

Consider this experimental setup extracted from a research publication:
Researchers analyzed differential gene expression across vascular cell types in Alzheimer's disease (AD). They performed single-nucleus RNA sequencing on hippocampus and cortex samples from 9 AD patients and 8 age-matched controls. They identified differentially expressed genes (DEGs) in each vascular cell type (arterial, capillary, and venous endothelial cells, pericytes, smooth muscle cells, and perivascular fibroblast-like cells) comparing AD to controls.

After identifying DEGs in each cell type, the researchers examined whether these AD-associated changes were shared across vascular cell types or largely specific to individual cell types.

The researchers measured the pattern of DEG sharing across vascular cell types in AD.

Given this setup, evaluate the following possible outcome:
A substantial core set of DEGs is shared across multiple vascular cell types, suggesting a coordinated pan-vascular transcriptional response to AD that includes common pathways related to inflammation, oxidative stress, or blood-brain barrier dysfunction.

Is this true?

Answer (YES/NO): NO